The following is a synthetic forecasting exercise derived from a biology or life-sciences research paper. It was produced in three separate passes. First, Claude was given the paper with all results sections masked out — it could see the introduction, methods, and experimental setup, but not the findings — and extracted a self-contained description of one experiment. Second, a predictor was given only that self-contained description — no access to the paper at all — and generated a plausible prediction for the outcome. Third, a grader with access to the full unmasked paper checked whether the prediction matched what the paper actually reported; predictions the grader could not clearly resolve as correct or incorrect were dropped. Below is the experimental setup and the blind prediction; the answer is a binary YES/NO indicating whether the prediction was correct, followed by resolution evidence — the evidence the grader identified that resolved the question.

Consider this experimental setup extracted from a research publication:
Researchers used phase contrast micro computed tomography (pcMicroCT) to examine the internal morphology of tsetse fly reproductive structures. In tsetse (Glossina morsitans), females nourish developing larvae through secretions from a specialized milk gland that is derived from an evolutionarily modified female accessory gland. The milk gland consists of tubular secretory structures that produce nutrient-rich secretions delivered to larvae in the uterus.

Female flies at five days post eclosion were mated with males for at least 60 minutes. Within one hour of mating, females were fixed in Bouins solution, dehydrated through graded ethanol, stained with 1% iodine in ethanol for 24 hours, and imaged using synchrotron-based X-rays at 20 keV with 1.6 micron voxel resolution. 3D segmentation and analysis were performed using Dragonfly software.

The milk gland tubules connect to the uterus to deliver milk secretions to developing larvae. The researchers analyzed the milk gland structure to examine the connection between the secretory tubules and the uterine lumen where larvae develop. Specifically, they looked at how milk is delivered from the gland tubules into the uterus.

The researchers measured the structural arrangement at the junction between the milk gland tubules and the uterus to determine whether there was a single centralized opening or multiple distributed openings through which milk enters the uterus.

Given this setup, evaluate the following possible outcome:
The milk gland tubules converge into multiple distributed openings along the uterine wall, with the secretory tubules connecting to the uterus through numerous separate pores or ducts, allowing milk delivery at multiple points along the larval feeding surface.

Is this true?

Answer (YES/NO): NO